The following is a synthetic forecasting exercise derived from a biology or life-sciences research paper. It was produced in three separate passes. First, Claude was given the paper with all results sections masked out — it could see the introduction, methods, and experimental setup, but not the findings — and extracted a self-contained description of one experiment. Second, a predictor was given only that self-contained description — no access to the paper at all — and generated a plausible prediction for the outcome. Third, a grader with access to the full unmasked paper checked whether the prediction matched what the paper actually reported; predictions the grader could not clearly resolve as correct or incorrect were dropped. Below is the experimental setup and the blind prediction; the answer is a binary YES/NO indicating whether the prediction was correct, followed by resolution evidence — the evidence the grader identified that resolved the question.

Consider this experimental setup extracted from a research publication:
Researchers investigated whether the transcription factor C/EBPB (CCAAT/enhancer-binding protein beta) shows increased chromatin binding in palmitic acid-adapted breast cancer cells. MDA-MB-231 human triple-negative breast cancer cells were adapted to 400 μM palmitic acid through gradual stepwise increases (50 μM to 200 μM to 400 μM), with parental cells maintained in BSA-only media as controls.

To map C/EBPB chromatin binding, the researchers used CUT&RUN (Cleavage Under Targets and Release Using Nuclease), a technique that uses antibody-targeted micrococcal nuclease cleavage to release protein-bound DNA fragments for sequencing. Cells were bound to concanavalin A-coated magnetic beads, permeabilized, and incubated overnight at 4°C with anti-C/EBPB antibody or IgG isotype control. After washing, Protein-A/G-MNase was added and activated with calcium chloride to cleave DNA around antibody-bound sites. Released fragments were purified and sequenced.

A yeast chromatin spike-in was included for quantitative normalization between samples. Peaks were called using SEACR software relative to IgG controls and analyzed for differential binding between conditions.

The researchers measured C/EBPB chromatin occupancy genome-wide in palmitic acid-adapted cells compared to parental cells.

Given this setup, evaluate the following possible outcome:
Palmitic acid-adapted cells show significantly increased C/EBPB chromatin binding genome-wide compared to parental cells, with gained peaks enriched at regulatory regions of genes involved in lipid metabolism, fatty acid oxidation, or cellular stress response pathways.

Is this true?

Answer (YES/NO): NO